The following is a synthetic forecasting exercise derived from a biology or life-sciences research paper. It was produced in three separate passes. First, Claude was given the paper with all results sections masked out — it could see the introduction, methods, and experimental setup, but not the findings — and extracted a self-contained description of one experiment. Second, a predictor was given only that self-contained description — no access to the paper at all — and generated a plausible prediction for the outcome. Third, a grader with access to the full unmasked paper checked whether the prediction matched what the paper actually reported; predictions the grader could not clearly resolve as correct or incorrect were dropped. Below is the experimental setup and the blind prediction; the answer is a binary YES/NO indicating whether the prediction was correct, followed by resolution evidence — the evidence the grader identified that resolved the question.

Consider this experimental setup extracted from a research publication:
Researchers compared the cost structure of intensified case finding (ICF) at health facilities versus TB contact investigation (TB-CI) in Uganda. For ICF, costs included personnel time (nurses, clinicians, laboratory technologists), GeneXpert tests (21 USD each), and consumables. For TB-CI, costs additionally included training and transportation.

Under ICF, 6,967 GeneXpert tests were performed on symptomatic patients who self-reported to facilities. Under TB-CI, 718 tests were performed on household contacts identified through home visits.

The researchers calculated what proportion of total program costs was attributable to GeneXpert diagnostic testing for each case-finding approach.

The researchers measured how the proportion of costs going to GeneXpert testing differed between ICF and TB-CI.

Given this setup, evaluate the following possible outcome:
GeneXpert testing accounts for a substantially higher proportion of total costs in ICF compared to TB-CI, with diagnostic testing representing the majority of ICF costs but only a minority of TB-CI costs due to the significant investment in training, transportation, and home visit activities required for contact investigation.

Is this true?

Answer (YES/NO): YES